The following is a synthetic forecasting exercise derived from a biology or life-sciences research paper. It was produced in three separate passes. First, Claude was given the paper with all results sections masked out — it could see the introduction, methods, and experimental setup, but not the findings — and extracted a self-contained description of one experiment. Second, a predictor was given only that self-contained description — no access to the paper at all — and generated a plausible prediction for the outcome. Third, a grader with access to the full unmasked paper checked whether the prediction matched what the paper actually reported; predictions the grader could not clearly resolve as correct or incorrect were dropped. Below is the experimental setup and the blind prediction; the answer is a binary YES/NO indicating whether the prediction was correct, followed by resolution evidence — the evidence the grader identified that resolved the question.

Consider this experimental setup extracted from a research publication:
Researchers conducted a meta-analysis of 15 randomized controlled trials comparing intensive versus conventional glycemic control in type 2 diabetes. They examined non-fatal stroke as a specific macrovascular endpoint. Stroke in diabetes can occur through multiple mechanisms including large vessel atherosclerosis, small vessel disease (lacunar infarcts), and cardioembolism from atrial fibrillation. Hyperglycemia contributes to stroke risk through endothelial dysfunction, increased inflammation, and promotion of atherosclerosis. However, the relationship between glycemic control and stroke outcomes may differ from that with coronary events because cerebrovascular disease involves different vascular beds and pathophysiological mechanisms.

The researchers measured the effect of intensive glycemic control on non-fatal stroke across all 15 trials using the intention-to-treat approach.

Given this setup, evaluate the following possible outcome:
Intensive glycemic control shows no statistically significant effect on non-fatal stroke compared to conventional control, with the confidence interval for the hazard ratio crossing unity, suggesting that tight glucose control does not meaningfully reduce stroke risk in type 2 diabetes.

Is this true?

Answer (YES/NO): YES